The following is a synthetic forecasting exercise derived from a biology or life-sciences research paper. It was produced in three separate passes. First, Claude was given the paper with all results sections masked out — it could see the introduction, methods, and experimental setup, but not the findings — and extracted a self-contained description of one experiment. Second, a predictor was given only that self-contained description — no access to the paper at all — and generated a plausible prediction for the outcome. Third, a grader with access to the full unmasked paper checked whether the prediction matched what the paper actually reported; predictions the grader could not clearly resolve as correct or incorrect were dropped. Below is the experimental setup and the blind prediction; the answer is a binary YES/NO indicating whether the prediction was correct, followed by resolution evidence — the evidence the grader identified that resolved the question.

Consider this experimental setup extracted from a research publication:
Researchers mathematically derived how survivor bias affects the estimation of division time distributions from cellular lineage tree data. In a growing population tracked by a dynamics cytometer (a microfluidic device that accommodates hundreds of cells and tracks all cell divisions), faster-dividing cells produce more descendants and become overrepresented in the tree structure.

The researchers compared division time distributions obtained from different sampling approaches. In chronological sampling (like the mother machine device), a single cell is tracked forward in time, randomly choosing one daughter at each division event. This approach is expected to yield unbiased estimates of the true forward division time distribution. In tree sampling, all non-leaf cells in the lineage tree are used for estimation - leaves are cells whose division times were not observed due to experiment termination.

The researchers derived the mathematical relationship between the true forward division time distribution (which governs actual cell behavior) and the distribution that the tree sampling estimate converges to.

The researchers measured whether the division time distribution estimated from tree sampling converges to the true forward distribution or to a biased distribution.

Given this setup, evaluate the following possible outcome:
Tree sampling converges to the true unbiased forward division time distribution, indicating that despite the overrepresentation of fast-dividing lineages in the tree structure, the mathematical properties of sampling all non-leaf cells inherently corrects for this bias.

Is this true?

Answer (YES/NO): NO